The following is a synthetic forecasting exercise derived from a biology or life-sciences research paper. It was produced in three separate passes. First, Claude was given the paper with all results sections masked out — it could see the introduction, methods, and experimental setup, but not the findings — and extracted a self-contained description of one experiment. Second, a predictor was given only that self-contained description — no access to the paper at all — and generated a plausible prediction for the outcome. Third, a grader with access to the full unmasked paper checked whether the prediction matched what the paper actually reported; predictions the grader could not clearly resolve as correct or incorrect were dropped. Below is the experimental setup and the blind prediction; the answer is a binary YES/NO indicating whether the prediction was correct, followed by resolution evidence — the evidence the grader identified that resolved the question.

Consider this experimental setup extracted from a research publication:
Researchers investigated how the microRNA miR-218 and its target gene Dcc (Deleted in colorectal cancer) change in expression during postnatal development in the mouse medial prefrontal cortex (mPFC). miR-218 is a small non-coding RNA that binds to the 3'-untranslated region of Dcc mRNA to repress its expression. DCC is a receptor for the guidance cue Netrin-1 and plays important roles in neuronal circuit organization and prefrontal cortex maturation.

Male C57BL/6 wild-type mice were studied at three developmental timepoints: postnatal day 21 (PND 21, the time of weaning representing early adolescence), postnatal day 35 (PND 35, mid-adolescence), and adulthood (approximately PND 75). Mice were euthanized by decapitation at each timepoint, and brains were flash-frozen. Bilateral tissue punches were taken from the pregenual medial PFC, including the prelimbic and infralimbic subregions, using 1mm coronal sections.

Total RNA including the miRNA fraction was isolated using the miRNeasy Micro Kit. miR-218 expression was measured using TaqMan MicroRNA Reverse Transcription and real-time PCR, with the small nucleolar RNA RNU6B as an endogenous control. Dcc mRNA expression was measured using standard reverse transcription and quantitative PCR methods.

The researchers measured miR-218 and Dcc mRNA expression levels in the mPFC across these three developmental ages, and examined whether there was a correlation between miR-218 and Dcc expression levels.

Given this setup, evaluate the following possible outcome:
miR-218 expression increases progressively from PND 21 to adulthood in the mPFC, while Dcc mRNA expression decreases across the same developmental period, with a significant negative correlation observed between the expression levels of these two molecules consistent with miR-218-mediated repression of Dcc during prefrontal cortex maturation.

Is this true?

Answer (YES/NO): YES